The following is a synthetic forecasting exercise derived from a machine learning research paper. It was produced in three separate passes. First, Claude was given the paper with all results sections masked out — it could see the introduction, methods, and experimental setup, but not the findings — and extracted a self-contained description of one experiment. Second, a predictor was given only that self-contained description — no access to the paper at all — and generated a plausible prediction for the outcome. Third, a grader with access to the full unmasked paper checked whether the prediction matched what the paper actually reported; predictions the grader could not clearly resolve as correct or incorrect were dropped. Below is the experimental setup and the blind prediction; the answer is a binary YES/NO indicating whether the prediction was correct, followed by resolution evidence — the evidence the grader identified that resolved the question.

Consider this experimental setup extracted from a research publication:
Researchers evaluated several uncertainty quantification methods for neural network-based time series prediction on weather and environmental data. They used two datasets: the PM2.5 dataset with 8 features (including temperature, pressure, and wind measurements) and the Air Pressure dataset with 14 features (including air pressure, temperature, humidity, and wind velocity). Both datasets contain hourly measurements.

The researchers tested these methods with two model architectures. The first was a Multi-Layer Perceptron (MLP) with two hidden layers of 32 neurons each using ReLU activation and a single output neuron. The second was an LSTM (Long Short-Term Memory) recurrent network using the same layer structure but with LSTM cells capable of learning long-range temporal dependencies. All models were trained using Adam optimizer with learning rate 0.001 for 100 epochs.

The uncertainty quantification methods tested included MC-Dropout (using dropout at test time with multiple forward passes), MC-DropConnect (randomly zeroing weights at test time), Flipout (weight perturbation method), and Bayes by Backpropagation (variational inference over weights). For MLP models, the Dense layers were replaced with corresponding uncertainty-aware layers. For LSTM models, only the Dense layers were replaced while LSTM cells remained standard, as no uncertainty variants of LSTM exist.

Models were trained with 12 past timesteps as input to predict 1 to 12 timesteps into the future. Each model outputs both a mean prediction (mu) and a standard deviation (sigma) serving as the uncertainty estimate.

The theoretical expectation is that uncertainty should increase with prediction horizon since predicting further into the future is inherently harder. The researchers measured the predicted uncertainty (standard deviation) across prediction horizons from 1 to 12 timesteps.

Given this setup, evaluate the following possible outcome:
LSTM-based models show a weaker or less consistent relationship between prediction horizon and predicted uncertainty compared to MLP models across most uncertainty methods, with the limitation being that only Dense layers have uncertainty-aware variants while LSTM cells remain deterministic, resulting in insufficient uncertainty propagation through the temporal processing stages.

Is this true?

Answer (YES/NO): YES